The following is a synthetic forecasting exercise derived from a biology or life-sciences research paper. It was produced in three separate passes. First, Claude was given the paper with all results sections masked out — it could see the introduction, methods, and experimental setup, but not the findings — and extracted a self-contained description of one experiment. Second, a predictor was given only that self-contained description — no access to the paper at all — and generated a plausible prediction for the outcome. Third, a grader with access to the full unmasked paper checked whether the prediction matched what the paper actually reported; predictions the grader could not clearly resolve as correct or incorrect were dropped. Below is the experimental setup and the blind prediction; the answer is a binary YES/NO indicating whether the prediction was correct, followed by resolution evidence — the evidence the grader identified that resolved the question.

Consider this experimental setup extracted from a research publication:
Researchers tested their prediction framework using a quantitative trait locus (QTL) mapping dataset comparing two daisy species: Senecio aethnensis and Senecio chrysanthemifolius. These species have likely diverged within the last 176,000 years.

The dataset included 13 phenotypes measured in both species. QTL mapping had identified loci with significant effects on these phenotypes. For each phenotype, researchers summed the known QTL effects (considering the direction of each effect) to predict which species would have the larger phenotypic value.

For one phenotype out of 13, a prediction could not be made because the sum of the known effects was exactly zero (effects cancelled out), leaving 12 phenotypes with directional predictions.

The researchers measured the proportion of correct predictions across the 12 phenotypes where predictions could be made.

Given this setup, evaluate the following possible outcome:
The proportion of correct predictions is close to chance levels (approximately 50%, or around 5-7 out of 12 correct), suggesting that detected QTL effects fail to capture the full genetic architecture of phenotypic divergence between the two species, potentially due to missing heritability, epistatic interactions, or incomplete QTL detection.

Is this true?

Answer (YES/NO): NO